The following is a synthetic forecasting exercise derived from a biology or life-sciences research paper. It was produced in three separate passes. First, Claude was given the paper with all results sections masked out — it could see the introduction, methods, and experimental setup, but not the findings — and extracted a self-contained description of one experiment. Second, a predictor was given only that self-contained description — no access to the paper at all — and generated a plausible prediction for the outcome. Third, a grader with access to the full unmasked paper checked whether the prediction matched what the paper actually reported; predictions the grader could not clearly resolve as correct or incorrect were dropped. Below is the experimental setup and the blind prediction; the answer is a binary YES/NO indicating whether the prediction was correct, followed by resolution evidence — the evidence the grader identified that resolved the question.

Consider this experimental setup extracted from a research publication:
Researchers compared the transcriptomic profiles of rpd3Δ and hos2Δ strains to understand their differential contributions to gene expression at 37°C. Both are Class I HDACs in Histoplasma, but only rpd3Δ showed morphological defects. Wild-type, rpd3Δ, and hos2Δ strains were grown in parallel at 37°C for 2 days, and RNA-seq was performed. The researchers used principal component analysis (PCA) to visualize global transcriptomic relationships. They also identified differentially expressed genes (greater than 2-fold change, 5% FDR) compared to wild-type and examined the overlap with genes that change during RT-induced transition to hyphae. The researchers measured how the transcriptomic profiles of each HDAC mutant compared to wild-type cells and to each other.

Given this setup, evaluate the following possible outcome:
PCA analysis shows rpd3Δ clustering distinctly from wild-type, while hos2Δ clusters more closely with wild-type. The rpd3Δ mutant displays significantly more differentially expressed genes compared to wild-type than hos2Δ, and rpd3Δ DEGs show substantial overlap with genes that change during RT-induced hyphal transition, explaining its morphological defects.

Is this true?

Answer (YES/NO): YES